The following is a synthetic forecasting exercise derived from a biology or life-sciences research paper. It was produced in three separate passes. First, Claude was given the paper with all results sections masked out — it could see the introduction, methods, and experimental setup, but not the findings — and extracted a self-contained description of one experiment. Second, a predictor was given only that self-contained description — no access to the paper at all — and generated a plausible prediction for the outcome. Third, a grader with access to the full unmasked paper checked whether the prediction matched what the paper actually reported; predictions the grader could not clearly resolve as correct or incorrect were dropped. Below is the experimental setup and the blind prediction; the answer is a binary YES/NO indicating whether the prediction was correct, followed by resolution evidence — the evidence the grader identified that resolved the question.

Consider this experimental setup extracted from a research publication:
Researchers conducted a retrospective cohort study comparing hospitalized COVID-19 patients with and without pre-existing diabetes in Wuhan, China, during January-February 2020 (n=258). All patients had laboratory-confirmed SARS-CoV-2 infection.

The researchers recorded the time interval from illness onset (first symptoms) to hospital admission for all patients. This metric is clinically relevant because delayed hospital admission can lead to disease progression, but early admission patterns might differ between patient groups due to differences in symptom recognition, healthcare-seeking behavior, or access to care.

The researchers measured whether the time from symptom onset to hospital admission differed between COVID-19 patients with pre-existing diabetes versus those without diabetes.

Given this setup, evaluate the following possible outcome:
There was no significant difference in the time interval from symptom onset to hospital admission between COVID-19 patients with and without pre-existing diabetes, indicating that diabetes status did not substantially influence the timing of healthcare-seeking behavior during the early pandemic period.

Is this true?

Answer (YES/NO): YES